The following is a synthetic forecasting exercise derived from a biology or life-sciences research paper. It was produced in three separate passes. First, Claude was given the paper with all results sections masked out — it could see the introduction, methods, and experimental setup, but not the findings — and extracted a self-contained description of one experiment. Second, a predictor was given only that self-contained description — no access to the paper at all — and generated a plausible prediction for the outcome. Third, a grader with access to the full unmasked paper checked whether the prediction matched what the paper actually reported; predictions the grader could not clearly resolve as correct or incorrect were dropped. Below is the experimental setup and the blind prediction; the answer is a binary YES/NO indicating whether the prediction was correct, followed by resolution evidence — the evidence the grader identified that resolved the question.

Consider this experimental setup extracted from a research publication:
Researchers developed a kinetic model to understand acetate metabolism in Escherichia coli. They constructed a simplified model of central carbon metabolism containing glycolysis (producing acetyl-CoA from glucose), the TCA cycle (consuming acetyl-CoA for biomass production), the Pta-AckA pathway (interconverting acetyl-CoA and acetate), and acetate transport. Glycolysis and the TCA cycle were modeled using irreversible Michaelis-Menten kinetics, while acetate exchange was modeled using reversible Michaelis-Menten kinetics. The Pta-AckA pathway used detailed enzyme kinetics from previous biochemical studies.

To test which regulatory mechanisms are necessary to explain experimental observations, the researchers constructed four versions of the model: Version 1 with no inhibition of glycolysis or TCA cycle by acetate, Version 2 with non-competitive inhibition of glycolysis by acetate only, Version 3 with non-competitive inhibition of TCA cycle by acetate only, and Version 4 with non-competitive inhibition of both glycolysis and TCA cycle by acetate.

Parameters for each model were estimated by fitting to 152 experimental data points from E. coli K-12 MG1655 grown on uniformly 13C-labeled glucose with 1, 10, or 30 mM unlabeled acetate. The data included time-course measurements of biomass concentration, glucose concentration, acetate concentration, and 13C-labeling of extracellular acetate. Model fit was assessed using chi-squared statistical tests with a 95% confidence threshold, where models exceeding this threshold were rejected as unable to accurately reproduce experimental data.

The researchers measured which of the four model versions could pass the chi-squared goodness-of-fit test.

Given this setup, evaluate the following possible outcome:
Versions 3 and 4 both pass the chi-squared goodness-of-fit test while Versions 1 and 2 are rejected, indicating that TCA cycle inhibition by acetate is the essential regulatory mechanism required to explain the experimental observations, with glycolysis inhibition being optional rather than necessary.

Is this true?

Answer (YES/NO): NO